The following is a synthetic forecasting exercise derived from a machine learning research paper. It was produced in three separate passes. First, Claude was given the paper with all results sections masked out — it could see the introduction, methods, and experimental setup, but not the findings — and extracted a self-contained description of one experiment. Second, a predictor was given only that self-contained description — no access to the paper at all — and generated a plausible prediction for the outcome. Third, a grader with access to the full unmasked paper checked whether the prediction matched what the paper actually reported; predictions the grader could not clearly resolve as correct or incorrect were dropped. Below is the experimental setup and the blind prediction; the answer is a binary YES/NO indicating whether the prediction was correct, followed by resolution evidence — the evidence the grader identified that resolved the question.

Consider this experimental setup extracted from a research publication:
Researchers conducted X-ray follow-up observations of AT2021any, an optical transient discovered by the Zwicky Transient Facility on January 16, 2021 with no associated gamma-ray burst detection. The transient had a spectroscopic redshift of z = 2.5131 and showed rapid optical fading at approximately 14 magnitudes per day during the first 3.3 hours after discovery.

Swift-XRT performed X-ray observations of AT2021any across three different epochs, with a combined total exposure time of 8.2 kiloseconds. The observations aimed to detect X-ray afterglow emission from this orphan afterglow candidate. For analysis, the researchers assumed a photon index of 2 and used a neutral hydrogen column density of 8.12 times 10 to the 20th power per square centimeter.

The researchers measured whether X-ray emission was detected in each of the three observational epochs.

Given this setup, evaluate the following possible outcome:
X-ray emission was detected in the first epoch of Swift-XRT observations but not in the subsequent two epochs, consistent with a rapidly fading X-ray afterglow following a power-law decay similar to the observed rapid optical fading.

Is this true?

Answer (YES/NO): YES